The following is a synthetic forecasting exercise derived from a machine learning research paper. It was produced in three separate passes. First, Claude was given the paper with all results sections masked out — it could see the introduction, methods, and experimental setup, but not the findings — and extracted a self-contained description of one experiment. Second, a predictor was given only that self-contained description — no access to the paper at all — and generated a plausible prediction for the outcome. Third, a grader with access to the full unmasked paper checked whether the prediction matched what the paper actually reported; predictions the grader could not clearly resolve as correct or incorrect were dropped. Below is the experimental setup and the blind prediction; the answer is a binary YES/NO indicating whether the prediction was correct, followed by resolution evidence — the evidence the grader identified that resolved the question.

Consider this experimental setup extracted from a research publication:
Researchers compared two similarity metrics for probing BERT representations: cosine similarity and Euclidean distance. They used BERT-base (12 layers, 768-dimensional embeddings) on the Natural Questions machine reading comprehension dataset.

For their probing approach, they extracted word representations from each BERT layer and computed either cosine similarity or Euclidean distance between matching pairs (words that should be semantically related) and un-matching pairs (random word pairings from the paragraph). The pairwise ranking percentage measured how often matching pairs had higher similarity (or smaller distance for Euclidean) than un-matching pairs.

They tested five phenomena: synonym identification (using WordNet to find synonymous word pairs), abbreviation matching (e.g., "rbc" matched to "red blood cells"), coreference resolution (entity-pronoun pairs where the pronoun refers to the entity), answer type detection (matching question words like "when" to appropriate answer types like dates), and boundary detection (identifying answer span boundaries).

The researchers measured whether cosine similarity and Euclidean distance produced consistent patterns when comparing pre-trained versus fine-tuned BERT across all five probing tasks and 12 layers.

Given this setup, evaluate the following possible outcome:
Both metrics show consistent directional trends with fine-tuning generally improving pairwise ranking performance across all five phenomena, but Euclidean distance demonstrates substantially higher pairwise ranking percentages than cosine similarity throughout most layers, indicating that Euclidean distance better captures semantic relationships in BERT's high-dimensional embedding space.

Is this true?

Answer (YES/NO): NO